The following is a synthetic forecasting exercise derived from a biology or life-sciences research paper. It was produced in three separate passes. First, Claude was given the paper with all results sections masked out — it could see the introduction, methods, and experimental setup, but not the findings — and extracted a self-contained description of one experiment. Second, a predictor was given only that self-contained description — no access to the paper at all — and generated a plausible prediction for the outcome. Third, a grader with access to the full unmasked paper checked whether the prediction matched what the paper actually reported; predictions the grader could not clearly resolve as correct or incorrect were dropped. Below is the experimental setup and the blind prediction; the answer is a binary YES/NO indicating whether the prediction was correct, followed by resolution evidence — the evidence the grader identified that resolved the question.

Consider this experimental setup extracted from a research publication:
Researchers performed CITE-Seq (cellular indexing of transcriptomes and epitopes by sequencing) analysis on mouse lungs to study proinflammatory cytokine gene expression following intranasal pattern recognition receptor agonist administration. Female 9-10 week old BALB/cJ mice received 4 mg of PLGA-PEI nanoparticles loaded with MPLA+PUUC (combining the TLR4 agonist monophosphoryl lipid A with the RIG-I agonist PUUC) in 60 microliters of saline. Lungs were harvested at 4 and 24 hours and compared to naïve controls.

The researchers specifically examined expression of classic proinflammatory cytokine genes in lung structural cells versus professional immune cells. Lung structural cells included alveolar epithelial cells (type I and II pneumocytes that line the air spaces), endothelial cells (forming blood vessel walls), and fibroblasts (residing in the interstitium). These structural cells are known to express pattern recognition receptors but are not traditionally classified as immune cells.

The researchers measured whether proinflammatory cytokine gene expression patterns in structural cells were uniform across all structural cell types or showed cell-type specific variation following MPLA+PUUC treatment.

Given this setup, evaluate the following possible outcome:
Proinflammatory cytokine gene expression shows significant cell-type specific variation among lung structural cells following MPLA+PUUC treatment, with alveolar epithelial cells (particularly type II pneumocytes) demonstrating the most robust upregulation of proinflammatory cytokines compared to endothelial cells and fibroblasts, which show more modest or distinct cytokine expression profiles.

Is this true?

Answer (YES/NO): NO